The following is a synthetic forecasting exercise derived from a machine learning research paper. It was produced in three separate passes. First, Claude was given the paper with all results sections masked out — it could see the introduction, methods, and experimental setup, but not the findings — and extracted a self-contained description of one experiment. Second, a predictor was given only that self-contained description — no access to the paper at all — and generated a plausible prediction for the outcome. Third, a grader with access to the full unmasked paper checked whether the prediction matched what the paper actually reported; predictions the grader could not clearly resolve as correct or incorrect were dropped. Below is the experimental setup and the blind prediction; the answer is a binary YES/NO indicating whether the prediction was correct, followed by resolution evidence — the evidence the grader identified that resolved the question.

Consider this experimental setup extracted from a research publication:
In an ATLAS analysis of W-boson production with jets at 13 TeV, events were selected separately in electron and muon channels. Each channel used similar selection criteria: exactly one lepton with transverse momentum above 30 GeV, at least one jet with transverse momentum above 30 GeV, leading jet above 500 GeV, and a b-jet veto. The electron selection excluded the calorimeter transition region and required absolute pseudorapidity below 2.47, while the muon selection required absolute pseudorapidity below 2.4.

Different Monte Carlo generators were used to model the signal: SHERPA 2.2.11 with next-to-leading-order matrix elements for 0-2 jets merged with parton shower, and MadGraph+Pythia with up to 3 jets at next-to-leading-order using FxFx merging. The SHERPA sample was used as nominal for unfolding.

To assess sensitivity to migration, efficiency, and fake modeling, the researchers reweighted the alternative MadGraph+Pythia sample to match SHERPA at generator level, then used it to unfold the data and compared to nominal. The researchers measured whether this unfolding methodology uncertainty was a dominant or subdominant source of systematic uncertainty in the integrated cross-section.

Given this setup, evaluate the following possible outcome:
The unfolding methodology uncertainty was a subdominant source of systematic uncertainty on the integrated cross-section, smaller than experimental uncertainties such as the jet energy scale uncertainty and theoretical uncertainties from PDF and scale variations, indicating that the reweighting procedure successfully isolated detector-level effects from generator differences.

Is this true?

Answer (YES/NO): YES